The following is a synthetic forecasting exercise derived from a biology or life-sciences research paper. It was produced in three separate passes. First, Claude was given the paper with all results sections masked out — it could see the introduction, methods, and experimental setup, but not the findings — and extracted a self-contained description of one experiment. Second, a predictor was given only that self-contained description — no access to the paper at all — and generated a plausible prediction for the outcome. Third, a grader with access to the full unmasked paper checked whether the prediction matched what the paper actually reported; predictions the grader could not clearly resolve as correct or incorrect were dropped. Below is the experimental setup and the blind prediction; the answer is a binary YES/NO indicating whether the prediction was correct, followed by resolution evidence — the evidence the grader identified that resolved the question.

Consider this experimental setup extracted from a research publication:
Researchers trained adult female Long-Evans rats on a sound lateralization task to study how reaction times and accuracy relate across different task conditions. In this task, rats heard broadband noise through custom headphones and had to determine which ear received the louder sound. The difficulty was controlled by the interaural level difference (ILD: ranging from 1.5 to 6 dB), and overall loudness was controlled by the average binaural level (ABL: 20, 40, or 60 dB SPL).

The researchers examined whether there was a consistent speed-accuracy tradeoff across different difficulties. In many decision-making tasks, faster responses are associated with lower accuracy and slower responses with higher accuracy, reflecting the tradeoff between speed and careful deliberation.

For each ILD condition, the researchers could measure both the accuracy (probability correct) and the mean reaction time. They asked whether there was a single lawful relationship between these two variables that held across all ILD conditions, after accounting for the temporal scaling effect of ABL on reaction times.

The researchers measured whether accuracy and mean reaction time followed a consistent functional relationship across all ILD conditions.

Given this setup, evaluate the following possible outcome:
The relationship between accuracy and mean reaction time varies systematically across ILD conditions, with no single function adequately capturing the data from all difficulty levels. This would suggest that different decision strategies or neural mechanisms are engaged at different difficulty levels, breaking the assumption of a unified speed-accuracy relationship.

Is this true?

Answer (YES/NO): NO